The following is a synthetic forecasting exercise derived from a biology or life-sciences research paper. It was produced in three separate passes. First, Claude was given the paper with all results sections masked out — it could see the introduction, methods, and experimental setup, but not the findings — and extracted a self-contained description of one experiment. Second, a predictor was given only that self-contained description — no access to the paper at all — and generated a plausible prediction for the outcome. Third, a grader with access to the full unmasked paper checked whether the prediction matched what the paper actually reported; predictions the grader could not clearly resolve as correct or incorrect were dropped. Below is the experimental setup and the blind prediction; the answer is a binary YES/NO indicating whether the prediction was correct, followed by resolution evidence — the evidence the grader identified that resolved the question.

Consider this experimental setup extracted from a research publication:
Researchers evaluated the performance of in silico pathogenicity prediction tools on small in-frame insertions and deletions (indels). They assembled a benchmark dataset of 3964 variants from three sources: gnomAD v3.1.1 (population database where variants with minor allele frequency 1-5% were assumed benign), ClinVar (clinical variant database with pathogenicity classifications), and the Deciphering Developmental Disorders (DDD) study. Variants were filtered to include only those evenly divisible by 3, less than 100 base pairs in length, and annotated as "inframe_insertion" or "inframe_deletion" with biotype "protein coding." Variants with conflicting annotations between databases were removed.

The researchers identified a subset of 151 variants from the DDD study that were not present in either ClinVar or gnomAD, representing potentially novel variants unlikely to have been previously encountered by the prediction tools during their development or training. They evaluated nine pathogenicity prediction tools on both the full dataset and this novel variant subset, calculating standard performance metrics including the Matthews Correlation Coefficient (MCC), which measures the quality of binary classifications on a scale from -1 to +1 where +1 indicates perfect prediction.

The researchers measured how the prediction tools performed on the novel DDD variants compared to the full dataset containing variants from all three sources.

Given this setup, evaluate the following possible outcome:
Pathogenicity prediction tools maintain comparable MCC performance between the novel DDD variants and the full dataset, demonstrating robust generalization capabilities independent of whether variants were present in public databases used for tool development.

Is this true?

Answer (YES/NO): NO